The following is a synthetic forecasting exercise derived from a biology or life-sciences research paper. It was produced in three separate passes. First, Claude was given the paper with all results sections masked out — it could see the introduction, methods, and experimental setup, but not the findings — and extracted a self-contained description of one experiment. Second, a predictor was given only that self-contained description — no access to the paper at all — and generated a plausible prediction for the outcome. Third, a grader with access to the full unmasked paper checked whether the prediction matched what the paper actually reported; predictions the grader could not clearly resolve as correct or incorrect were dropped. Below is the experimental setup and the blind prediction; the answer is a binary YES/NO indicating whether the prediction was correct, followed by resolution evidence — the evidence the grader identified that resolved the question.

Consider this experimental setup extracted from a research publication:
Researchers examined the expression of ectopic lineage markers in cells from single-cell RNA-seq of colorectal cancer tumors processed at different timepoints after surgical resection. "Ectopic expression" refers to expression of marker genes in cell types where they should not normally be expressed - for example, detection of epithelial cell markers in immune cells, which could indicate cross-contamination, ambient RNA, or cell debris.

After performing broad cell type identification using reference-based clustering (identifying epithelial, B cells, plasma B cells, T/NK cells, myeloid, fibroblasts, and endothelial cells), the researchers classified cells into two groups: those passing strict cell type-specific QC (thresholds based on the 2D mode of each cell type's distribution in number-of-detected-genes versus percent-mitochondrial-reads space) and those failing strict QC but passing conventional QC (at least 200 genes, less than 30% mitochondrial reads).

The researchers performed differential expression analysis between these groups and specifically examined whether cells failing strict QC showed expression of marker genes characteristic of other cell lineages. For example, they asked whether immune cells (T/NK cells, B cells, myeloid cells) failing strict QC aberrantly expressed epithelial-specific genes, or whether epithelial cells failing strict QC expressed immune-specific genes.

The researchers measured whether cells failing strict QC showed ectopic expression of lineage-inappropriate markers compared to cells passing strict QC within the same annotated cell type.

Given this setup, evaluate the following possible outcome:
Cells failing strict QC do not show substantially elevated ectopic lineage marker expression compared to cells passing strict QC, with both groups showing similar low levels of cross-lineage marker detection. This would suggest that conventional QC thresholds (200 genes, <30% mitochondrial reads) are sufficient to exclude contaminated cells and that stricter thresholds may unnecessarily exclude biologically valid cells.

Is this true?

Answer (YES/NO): NO